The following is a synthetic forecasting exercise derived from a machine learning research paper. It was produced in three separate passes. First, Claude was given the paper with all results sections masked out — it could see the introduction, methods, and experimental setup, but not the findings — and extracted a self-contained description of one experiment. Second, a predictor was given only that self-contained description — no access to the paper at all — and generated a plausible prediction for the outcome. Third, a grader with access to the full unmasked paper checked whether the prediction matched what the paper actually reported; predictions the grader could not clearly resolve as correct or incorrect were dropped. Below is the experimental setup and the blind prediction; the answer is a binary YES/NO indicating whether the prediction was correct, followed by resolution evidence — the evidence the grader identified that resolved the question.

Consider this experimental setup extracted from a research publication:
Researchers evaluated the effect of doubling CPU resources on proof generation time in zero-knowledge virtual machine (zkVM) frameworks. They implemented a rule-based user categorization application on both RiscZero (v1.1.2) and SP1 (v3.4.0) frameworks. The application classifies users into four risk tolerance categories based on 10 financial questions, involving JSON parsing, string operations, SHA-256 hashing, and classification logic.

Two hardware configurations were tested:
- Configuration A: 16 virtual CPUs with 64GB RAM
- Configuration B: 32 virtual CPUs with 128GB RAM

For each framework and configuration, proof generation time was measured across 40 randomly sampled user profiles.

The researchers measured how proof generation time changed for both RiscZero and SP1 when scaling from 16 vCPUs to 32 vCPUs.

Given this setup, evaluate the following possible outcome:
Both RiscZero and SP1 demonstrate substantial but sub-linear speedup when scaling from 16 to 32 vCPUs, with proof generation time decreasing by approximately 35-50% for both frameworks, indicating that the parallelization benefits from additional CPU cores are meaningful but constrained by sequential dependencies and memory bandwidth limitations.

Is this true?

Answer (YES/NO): NO